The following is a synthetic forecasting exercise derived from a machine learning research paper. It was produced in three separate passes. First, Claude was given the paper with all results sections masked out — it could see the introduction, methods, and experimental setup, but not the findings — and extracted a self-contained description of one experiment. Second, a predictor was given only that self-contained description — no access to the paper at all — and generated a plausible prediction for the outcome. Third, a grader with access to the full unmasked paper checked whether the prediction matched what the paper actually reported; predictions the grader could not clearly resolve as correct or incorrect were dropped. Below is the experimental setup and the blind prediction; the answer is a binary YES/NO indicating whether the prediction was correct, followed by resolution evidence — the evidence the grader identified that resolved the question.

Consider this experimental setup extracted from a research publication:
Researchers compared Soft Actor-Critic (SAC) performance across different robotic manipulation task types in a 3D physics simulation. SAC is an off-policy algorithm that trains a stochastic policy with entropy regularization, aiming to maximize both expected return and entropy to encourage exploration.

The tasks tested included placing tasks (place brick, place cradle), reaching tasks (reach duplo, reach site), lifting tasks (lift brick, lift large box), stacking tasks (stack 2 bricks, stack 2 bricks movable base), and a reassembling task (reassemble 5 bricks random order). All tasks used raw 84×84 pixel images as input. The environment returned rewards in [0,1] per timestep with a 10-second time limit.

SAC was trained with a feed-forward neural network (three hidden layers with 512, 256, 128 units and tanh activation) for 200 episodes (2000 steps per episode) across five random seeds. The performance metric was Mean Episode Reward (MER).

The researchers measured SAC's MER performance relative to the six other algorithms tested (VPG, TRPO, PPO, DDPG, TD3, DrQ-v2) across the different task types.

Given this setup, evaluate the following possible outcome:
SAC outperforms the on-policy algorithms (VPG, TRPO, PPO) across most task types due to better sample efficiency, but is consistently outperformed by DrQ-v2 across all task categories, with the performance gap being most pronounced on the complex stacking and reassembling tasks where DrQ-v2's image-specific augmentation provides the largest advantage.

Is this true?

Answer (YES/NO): NO